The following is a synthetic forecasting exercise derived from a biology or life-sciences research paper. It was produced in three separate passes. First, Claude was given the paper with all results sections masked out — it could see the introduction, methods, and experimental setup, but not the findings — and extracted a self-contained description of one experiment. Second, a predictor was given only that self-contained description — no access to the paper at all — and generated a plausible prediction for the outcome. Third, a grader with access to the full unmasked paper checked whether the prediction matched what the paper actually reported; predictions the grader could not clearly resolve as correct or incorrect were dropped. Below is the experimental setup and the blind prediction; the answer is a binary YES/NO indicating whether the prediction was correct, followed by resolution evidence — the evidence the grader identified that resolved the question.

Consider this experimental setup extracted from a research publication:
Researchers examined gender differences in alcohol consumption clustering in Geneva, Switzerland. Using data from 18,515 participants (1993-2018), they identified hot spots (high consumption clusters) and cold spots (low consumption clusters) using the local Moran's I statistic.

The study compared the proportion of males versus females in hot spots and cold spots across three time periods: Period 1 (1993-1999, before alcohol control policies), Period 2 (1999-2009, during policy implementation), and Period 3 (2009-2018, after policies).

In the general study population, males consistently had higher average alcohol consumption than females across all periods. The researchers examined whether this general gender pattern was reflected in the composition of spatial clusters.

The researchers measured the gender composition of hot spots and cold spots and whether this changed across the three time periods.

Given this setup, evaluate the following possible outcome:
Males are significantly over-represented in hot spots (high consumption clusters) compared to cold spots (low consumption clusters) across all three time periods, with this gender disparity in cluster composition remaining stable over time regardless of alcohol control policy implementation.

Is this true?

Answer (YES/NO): NO